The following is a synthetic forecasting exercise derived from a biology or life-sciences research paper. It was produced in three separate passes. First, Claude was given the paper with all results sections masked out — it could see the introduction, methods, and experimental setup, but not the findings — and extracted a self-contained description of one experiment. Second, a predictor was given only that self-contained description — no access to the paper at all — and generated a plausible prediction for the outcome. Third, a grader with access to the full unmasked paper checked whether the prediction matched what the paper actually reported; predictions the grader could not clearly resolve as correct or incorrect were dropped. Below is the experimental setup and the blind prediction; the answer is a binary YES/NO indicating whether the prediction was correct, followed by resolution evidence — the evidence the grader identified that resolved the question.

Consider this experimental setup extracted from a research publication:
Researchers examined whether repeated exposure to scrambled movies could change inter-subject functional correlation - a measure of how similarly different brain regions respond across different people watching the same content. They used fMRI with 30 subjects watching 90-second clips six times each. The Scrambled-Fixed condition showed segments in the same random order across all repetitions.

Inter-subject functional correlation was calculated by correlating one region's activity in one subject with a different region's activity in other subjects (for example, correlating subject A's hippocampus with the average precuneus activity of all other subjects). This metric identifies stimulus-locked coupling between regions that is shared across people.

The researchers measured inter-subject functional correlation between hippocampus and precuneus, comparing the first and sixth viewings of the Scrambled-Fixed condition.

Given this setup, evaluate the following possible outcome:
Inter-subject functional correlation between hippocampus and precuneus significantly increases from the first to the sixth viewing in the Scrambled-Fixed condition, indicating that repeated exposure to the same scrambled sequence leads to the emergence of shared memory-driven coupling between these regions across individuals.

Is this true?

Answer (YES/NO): NO